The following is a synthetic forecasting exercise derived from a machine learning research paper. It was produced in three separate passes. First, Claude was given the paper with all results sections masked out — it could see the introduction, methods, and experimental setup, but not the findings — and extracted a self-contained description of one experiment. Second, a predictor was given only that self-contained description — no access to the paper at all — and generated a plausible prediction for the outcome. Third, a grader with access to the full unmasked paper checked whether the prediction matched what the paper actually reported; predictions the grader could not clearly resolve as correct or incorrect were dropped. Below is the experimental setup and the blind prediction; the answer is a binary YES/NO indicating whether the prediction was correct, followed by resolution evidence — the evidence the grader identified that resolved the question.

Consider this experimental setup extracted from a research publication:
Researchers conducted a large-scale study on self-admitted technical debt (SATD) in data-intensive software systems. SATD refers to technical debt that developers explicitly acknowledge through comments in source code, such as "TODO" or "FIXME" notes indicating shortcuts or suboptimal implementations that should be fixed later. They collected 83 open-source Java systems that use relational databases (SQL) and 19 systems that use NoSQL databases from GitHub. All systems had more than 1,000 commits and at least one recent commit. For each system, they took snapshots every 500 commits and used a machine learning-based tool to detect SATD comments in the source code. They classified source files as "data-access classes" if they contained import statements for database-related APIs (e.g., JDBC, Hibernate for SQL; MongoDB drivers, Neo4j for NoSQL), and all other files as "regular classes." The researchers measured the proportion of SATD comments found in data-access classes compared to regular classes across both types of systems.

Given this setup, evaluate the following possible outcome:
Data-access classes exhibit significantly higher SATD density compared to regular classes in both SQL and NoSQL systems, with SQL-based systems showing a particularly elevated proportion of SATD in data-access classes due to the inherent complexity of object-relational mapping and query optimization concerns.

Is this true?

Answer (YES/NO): NO